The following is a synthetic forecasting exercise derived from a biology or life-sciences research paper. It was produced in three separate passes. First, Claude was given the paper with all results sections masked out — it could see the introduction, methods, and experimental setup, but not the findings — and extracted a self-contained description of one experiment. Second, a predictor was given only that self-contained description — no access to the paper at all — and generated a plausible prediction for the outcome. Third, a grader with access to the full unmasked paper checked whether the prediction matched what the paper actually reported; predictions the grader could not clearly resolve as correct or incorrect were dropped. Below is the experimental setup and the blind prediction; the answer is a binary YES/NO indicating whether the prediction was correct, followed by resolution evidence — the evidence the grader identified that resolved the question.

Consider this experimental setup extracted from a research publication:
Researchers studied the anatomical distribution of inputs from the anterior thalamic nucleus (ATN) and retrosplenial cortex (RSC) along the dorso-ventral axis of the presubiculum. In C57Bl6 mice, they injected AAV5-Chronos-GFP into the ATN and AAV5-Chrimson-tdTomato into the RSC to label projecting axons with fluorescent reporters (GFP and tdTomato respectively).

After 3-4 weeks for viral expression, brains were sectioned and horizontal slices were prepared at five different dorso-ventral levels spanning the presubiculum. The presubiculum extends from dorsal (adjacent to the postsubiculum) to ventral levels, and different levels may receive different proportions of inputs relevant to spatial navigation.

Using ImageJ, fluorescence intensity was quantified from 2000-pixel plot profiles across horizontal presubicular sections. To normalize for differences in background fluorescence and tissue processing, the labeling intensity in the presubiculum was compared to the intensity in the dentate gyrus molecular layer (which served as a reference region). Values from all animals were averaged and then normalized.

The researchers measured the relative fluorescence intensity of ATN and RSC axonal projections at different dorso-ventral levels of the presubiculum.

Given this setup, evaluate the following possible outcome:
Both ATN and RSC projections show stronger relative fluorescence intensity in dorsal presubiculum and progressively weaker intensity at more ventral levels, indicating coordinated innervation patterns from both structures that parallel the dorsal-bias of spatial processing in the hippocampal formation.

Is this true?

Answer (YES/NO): NO